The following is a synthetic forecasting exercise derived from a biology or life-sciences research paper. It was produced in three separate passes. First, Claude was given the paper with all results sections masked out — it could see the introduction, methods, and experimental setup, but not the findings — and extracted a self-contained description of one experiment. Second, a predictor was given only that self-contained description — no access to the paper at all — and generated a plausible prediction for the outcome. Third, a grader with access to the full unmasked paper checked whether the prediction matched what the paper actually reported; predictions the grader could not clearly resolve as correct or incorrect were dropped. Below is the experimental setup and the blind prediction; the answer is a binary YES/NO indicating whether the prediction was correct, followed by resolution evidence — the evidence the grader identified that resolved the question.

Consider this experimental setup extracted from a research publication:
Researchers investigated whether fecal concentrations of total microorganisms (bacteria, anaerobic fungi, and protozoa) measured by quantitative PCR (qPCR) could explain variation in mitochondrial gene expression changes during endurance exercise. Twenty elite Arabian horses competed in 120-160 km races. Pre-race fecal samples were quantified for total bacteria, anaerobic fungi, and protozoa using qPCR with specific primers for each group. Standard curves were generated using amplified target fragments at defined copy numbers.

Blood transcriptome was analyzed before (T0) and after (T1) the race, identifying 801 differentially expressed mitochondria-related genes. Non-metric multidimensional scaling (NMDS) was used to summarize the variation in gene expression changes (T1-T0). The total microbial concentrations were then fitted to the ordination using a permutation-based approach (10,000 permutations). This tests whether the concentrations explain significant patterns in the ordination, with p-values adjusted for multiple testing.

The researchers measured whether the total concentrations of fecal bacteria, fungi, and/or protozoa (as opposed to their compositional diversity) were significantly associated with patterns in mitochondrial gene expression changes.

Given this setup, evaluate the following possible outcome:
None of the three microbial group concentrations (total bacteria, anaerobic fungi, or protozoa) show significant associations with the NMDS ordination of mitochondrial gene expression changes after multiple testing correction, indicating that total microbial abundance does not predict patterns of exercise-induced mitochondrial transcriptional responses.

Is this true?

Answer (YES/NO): YES